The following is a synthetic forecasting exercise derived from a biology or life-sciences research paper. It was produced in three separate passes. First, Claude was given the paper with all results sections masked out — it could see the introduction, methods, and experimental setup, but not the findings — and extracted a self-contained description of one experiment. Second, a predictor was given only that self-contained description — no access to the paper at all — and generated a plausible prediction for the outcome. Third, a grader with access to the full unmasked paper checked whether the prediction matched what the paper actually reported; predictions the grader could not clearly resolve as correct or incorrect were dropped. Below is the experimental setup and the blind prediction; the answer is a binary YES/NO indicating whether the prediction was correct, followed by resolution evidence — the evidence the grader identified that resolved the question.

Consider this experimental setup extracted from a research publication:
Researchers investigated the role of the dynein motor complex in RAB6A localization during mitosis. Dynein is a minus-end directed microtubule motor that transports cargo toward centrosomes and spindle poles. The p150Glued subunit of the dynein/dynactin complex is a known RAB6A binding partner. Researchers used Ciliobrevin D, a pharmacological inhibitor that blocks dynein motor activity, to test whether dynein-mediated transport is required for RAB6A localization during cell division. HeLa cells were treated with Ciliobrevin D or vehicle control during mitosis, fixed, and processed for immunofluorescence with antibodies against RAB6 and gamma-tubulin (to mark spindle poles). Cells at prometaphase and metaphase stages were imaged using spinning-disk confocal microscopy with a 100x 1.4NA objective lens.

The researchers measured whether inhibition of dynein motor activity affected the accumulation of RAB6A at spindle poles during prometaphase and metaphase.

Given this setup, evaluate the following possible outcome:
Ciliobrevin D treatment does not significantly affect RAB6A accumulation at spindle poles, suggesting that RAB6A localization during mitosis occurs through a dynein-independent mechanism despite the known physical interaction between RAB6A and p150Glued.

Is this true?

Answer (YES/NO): NO